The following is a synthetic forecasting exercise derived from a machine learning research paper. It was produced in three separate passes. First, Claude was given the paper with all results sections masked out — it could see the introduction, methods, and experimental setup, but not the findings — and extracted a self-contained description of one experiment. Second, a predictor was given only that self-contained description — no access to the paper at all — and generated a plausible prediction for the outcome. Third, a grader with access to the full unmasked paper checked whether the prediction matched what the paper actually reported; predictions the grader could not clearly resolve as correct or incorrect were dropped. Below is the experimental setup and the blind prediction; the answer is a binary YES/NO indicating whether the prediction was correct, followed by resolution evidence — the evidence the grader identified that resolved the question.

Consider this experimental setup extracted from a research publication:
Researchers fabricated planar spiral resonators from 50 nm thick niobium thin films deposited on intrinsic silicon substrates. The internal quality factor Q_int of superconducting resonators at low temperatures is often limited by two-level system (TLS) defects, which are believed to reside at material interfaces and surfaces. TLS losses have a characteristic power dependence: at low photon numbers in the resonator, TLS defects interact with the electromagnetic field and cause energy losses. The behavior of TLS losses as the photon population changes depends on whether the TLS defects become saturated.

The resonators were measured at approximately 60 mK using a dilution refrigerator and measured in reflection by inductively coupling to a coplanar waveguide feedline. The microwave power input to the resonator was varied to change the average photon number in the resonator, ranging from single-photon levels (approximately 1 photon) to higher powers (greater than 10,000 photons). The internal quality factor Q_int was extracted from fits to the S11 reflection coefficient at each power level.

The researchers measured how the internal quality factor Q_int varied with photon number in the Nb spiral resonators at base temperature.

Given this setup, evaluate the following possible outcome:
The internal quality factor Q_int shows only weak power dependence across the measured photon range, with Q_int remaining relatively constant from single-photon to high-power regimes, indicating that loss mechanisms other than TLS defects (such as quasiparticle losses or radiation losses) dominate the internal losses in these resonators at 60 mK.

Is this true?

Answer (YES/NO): NO